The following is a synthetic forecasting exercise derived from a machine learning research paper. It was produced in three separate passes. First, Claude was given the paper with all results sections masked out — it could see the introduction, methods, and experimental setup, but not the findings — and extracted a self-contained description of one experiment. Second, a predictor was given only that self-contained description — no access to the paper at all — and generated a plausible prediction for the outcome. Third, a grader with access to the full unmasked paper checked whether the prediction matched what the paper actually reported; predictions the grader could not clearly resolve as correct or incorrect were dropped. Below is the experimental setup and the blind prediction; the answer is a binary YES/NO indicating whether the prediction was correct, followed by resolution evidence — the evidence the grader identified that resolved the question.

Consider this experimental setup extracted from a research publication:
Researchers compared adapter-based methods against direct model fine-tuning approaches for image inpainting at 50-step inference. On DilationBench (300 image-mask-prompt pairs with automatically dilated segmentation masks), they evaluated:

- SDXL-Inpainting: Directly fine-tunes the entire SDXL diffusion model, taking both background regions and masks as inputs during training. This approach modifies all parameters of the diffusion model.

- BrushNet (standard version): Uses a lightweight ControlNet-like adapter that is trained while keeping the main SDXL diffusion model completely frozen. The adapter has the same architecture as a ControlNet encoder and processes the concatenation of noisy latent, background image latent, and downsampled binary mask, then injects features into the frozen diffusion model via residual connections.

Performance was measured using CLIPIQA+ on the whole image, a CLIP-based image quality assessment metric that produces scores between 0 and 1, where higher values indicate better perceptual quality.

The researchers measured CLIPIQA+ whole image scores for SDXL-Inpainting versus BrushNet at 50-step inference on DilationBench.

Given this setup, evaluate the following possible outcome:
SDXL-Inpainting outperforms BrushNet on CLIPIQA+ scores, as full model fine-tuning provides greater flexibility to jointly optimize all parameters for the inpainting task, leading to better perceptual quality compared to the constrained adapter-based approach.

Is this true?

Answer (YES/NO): NO